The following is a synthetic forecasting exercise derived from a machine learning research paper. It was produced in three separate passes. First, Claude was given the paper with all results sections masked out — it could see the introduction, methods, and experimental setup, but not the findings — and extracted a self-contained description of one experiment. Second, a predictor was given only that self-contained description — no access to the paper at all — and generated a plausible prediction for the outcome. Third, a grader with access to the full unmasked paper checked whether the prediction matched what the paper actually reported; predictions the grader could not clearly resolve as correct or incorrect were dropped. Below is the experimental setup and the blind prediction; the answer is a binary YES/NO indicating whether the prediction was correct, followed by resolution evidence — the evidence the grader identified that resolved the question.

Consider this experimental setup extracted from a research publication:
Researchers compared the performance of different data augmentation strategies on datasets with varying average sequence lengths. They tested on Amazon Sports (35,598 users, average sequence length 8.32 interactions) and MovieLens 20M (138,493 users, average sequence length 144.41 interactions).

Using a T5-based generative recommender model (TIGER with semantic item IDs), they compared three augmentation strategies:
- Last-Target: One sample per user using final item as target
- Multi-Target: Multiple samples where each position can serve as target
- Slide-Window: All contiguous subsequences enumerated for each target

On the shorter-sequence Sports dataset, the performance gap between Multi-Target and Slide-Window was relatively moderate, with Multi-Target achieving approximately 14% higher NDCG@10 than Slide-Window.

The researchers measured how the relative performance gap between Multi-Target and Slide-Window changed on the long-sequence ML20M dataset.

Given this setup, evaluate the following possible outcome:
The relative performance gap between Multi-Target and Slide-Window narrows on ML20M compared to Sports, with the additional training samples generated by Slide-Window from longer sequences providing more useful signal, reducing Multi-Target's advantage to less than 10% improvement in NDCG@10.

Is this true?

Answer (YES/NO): NO